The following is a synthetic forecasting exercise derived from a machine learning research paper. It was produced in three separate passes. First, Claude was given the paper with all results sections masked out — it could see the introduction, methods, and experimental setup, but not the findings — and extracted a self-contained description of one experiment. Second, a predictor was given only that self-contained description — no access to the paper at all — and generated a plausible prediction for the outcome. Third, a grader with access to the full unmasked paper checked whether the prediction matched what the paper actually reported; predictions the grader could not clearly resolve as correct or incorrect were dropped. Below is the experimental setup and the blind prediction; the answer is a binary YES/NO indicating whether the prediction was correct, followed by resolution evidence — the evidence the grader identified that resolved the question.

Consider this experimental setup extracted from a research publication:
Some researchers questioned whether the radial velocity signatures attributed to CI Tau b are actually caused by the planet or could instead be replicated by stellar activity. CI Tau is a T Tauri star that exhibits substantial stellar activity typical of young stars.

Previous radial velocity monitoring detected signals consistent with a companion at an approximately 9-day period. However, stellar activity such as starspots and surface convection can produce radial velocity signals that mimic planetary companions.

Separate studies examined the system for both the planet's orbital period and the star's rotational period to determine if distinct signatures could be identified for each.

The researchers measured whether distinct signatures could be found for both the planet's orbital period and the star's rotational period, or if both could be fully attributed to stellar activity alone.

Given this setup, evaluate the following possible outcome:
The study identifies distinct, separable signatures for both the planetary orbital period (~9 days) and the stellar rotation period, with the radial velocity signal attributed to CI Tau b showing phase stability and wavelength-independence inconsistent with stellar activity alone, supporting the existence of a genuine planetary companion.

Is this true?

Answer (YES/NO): NO